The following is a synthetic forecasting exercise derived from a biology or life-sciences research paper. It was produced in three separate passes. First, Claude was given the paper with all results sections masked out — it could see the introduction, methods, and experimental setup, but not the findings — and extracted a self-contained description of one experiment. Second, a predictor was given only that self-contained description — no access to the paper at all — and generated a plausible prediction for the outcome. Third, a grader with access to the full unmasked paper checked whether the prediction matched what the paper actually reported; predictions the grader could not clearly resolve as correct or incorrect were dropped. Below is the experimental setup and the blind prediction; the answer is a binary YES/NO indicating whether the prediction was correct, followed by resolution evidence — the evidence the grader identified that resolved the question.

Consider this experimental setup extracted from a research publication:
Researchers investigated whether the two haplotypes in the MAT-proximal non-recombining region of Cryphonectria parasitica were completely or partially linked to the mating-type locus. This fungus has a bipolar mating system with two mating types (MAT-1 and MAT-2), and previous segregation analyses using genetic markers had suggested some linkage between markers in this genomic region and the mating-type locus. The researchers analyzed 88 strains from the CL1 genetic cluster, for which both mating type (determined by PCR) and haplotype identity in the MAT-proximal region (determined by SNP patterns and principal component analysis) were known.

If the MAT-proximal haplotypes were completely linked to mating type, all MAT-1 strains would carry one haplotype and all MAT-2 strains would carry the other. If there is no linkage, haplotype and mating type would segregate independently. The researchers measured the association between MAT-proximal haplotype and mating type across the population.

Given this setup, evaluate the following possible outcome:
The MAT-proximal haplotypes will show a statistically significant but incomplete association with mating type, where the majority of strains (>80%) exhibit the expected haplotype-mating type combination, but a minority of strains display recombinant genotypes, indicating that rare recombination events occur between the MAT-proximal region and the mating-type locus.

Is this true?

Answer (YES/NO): YES